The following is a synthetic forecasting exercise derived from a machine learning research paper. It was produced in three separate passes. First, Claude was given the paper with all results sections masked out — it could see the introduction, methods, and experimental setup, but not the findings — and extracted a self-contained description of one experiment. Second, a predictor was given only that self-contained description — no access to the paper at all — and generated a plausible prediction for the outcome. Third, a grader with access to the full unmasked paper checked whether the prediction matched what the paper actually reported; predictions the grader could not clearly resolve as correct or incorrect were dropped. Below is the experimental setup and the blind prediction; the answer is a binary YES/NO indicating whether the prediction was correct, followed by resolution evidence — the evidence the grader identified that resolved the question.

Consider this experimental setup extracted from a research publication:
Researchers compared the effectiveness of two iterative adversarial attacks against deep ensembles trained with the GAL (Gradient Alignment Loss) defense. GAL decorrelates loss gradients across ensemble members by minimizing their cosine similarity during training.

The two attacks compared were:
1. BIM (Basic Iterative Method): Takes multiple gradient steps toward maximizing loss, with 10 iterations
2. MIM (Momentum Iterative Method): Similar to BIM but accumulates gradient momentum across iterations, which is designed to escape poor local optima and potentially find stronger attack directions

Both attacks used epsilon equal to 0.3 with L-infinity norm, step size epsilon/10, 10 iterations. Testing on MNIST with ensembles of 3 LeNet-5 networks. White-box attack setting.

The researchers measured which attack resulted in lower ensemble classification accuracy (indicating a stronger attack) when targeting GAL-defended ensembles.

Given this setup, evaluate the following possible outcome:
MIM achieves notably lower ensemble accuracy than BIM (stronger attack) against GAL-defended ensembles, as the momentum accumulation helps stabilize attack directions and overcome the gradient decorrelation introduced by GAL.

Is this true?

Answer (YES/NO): NO